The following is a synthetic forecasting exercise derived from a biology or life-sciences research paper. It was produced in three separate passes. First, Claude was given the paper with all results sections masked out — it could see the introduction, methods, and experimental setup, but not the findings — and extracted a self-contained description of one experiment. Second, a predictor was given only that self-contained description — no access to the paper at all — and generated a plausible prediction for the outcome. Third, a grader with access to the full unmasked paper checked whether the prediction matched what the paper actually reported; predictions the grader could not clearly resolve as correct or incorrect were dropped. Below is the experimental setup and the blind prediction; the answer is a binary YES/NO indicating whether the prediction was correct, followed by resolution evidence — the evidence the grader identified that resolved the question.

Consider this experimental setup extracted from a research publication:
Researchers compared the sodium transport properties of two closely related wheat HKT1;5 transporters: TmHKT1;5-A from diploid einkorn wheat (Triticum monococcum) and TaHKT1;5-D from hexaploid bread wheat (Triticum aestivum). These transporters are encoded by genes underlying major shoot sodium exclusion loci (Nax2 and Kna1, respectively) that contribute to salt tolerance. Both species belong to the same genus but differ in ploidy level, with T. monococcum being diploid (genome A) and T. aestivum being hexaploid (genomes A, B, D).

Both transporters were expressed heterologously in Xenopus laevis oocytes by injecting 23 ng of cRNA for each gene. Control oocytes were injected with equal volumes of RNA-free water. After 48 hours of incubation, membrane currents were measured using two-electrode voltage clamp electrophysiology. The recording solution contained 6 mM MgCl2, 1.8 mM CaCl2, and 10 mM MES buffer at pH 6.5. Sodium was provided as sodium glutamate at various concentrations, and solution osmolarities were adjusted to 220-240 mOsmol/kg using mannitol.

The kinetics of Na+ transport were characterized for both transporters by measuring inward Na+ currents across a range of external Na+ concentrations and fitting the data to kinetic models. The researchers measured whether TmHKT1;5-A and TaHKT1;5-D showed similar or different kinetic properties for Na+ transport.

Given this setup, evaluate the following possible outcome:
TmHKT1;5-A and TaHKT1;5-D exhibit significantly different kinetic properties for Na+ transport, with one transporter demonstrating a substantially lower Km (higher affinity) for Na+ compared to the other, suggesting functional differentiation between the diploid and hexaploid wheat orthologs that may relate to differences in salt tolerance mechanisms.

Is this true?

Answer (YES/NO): YES